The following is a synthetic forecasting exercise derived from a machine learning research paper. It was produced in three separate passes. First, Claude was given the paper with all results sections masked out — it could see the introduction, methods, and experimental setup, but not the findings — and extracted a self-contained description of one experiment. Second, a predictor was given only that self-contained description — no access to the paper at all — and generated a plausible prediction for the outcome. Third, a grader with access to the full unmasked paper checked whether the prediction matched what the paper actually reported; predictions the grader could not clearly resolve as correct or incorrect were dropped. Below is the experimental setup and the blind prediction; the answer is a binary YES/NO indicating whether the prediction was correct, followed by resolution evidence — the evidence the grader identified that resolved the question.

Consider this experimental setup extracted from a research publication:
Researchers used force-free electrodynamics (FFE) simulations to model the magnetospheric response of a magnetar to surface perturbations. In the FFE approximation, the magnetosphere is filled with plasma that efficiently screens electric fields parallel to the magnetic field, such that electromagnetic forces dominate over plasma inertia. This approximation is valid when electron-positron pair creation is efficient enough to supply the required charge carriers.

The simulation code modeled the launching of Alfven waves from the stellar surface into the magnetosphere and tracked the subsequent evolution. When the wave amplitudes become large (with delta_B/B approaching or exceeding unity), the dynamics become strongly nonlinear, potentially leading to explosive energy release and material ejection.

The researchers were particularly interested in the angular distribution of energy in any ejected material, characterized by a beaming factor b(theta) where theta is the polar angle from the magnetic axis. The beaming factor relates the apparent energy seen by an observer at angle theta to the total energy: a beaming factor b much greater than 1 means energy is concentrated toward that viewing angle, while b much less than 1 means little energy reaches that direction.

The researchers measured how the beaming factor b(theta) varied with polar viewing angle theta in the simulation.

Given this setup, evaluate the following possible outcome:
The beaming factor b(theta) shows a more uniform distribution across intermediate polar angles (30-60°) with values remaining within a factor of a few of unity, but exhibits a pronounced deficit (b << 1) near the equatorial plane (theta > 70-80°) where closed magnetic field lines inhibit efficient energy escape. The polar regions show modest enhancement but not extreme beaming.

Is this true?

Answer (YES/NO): NO